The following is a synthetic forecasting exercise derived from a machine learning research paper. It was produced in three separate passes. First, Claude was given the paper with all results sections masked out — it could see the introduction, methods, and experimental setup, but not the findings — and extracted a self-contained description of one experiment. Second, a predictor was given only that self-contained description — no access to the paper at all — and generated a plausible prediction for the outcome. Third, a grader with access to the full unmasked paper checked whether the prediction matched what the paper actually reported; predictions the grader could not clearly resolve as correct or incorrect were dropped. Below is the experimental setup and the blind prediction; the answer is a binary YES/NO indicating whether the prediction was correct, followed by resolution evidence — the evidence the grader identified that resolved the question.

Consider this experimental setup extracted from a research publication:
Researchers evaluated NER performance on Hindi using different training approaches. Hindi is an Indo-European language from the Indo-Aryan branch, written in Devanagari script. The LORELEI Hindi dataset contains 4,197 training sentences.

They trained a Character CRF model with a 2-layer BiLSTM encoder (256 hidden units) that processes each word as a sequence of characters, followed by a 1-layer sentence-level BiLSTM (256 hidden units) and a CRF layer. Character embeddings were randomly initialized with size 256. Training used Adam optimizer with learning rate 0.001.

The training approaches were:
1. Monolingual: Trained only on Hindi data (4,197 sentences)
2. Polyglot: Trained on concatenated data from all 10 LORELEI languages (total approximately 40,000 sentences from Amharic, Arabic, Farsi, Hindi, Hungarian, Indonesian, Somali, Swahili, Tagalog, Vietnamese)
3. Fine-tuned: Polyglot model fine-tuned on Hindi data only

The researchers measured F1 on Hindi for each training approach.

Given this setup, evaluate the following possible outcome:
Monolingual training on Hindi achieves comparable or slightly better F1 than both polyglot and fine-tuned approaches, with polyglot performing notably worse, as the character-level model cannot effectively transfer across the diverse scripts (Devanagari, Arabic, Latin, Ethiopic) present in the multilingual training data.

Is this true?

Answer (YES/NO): NO